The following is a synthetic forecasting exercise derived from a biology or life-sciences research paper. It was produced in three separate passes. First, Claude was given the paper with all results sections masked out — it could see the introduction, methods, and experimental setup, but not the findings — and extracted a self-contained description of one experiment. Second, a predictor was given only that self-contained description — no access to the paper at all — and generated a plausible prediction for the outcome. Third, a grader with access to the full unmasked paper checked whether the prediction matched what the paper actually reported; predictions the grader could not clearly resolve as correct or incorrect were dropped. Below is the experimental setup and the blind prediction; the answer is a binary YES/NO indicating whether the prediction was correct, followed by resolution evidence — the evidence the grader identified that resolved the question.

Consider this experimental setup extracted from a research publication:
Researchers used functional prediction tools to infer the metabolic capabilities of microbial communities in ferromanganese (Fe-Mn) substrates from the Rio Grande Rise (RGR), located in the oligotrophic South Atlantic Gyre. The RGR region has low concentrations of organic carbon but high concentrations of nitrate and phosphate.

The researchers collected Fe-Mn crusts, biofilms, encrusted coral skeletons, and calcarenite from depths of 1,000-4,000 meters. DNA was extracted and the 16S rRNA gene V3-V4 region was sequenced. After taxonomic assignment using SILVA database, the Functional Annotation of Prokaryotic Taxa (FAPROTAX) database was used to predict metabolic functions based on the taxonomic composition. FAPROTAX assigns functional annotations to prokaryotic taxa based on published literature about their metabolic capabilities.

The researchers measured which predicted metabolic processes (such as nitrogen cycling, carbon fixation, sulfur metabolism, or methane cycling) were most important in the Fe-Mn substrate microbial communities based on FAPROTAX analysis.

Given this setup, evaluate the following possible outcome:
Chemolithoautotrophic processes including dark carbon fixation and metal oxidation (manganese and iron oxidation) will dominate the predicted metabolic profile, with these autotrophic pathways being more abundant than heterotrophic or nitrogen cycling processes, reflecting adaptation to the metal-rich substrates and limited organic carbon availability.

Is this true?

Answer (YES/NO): NO